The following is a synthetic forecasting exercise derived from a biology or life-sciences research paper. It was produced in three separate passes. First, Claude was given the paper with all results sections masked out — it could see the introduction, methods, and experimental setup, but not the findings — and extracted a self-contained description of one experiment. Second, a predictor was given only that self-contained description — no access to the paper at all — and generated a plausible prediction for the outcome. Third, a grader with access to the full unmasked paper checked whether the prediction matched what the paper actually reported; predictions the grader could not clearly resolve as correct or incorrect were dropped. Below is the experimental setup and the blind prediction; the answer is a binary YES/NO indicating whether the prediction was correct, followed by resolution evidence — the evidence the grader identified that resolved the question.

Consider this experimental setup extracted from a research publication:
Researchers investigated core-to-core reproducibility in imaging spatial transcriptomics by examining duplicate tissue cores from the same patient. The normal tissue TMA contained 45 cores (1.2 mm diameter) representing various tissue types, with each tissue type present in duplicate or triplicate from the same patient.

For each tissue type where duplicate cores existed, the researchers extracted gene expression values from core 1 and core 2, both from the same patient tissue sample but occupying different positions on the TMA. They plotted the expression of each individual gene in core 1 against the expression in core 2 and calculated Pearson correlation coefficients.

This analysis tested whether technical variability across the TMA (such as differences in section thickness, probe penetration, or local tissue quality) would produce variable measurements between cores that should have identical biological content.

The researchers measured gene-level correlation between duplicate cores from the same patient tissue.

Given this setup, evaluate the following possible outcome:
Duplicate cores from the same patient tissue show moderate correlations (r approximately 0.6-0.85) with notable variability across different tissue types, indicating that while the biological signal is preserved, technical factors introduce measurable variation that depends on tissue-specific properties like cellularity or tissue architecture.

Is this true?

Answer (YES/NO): NO